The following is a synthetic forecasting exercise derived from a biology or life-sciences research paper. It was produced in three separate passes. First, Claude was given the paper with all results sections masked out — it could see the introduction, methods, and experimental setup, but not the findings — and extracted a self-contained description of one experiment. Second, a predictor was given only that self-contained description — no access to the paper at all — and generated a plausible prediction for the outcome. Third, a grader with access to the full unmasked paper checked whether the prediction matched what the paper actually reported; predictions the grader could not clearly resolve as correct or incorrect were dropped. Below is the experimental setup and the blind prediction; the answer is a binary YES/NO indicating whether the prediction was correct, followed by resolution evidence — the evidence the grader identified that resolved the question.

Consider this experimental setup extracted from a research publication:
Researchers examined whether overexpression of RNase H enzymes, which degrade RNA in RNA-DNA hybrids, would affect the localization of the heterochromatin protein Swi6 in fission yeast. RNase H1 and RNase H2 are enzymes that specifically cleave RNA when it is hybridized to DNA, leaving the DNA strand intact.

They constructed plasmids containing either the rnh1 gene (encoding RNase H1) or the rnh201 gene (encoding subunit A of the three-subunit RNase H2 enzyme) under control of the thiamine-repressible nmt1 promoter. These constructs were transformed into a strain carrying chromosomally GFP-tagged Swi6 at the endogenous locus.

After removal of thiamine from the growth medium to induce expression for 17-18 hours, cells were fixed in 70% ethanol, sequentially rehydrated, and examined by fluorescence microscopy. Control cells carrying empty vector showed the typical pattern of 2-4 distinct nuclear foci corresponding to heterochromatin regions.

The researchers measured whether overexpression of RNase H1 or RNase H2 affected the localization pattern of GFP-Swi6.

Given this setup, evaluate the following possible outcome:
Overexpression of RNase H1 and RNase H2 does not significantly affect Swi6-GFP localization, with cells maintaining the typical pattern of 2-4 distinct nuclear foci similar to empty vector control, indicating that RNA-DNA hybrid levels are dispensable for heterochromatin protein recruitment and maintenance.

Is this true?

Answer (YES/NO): NO